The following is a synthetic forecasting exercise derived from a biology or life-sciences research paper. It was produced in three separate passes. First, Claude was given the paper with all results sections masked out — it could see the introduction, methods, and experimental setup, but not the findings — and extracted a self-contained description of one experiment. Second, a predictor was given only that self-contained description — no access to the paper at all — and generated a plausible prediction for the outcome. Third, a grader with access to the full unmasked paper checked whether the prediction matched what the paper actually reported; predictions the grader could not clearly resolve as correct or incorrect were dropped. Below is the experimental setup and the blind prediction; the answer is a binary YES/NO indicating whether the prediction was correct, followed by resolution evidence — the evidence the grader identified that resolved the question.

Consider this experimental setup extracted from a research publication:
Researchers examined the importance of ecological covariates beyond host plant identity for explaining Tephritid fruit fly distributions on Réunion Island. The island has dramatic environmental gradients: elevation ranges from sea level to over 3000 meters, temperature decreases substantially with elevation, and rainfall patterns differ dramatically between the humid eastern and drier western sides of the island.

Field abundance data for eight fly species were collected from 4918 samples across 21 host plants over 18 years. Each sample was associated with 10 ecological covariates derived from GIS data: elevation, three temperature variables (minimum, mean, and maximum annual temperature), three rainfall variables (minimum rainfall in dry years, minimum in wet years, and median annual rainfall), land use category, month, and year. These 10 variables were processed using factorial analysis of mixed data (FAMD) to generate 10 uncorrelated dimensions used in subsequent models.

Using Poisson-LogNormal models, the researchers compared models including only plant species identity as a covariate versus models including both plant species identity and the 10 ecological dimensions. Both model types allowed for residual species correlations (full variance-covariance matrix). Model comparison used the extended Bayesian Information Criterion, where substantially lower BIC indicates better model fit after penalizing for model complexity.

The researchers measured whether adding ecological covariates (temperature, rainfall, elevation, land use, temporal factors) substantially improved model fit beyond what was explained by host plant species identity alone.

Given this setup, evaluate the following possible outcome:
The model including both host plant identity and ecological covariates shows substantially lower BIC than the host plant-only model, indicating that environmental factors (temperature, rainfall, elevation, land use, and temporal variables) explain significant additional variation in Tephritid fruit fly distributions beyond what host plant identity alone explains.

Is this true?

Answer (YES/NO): YES